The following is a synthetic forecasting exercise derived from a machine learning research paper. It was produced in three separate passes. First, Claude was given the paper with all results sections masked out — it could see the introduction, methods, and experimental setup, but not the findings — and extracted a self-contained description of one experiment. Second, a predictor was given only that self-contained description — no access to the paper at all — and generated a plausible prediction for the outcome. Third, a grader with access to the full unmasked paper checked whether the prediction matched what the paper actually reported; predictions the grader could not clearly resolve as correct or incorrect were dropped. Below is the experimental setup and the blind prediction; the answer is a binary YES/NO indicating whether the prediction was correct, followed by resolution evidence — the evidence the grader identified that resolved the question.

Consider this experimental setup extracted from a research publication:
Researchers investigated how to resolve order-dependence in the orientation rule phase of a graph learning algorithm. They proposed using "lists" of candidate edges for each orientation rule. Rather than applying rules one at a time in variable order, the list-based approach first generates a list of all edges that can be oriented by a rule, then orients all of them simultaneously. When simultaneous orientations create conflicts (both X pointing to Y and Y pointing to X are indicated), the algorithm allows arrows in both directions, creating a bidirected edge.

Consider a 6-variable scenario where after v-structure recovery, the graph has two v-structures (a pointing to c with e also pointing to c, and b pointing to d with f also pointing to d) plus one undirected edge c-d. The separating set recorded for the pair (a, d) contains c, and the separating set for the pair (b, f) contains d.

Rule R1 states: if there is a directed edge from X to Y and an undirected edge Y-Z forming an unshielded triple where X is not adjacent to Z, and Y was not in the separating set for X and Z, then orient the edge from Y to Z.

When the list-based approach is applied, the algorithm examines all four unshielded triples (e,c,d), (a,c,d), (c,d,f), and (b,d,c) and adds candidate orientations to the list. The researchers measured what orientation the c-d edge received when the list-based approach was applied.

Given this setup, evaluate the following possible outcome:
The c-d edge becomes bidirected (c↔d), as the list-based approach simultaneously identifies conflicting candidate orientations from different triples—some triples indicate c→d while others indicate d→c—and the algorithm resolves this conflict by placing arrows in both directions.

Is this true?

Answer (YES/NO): YES